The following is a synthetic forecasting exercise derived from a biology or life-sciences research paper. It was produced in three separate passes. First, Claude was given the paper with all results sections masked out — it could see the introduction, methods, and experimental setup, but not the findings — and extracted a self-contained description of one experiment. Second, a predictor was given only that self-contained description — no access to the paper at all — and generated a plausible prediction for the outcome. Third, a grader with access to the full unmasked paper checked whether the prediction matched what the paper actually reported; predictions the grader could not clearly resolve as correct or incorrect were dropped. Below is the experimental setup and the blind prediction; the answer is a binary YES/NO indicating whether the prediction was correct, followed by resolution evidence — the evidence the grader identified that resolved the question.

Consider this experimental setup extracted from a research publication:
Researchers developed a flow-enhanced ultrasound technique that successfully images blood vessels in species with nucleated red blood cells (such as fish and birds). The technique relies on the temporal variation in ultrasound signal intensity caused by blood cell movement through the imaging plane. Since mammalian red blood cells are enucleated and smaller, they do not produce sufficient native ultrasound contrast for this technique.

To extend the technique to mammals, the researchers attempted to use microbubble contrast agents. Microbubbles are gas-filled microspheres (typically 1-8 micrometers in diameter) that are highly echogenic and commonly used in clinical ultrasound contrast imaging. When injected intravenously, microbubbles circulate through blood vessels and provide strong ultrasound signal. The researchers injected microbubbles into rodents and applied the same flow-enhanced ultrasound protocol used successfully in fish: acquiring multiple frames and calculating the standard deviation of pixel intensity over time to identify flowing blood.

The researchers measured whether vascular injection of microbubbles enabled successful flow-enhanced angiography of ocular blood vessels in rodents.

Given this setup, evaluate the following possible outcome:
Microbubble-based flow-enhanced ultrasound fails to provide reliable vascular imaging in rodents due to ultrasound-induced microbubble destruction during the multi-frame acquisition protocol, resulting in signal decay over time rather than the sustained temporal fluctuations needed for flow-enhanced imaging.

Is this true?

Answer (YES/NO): NO